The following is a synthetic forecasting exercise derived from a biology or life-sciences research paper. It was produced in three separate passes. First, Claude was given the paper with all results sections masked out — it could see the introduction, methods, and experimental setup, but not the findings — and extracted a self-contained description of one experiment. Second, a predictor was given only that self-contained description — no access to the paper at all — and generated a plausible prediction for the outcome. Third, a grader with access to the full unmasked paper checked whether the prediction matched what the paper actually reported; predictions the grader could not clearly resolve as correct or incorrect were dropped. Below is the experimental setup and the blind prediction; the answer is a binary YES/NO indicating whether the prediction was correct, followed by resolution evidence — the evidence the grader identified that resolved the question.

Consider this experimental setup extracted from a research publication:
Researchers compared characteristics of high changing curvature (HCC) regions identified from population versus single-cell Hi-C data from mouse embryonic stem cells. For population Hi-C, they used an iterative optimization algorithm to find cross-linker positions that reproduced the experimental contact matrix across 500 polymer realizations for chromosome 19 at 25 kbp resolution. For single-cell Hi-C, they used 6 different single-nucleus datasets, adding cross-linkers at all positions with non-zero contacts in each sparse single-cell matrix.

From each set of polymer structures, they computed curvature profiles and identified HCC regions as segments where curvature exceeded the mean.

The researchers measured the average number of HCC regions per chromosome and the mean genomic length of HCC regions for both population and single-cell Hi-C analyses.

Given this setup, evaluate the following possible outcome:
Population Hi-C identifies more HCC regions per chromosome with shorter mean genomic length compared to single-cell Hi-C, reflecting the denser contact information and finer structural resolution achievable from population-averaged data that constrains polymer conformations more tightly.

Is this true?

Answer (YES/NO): YES